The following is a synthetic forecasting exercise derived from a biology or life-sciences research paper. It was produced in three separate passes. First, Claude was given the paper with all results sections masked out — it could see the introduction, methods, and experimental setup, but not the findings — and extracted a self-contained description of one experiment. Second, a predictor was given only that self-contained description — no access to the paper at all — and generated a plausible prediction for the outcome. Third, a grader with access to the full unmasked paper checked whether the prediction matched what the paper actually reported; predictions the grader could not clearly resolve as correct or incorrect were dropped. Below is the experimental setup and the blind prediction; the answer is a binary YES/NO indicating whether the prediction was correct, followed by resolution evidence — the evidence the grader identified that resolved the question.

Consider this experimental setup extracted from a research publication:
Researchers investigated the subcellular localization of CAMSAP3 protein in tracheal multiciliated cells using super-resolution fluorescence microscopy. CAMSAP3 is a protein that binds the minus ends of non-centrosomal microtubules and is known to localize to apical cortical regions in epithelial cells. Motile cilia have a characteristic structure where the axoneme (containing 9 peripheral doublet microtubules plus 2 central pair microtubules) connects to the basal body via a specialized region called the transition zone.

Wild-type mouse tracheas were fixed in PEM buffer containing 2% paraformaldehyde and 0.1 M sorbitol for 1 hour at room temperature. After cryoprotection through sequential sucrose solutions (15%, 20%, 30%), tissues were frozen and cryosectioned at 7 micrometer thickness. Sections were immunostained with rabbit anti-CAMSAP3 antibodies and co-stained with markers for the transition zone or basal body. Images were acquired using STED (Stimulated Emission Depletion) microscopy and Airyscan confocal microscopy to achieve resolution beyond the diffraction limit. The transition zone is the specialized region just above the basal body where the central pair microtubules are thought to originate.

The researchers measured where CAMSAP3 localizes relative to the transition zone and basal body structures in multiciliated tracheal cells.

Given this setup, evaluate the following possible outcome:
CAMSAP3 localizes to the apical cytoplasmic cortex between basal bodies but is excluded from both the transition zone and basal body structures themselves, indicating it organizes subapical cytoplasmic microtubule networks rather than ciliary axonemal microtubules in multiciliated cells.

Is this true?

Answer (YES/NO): NO